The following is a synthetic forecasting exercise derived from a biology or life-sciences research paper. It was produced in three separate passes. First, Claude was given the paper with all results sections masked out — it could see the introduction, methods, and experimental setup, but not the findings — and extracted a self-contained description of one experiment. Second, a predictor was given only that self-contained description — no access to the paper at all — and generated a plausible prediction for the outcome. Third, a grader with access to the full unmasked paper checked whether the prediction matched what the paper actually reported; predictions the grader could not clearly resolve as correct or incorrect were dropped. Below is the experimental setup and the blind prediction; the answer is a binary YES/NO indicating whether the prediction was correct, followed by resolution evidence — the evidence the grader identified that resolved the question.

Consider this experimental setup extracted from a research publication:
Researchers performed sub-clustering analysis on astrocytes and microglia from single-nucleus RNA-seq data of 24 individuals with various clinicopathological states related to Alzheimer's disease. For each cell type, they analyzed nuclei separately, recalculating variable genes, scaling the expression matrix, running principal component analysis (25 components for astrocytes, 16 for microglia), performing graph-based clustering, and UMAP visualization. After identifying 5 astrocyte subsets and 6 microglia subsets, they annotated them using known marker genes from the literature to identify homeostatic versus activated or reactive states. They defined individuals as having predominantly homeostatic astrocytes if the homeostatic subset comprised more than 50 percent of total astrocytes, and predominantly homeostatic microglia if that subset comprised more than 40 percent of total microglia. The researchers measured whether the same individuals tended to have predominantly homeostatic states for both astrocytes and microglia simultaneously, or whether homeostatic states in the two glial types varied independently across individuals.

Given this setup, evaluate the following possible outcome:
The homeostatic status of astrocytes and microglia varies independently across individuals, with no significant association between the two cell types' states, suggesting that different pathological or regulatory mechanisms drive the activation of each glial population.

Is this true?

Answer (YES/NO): NO